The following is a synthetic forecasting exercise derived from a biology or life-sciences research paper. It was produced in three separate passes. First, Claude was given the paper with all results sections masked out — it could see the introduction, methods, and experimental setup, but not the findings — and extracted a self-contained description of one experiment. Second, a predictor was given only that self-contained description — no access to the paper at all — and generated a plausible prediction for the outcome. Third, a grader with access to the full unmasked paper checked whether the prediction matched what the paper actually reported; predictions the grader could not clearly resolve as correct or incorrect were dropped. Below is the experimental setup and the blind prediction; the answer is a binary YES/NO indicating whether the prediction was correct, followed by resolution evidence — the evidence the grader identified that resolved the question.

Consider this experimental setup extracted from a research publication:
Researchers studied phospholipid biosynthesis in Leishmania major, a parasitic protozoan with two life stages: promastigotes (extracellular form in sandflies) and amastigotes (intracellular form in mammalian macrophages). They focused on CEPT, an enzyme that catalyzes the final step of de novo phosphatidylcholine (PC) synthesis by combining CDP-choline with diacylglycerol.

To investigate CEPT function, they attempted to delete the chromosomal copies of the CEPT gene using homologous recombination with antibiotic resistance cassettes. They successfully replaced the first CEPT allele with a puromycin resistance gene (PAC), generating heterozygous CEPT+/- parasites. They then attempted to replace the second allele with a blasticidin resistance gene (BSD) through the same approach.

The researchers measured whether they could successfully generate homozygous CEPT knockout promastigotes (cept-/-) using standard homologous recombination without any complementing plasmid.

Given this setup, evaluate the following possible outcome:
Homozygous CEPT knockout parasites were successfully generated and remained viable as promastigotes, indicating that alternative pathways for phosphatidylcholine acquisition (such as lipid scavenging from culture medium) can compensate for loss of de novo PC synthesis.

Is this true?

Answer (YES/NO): NO